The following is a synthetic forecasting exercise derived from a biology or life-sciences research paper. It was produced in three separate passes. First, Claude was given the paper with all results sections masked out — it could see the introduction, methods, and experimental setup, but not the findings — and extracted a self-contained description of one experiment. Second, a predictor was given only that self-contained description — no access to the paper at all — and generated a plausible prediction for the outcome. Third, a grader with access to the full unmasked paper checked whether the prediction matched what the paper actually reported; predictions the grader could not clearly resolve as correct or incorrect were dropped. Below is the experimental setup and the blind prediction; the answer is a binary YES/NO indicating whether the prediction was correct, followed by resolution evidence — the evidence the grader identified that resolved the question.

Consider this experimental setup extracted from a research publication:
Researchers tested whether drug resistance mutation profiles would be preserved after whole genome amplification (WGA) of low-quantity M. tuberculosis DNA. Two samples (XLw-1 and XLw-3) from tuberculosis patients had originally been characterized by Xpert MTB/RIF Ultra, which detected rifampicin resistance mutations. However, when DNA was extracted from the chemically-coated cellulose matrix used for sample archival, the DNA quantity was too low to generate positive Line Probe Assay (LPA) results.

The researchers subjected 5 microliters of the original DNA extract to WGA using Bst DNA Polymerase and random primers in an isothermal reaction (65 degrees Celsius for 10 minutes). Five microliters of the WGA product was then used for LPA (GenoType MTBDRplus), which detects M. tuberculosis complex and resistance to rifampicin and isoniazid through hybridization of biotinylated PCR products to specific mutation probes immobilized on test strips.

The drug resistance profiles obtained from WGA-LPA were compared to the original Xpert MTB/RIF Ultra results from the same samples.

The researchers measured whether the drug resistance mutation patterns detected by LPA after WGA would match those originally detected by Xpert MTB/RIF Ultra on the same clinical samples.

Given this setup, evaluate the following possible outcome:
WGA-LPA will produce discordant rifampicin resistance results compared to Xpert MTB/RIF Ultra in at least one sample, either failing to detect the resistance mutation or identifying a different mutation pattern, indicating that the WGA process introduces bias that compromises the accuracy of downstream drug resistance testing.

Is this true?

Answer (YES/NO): NO